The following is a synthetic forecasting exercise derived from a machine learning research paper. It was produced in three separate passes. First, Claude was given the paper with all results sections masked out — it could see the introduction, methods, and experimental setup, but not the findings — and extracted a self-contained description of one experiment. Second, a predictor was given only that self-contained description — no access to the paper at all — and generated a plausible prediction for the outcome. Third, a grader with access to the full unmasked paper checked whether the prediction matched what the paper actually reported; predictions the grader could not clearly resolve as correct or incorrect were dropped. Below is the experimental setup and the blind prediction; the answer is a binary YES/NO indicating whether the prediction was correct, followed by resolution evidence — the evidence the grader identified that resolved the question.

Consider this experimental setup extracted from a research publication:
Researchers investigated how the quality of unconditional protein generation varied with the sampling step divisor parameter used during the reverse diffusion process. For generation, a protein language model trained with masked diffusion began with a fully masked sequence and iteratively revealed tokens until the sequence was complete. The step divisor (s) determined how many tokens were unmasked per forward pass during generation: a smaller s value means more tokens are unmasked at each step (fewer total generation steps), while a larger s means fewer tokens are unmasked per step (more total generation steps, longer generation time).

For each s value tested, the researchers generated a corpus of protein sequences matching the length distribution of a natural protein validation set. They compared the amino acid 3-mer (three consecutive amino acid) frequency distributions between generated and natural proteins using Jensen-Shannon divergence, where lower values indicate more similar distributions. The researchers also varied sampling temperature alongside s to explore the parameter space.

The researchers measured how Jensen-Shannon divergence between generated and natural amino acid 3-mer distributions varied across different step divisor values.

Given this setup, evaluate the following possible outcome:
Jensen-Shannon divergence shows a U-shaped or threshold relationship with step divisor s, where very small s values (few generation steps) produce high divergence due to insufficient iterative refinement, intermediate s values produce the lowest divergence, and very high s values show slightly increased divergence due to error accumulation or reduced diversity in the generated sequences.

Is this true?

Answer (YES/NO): NO